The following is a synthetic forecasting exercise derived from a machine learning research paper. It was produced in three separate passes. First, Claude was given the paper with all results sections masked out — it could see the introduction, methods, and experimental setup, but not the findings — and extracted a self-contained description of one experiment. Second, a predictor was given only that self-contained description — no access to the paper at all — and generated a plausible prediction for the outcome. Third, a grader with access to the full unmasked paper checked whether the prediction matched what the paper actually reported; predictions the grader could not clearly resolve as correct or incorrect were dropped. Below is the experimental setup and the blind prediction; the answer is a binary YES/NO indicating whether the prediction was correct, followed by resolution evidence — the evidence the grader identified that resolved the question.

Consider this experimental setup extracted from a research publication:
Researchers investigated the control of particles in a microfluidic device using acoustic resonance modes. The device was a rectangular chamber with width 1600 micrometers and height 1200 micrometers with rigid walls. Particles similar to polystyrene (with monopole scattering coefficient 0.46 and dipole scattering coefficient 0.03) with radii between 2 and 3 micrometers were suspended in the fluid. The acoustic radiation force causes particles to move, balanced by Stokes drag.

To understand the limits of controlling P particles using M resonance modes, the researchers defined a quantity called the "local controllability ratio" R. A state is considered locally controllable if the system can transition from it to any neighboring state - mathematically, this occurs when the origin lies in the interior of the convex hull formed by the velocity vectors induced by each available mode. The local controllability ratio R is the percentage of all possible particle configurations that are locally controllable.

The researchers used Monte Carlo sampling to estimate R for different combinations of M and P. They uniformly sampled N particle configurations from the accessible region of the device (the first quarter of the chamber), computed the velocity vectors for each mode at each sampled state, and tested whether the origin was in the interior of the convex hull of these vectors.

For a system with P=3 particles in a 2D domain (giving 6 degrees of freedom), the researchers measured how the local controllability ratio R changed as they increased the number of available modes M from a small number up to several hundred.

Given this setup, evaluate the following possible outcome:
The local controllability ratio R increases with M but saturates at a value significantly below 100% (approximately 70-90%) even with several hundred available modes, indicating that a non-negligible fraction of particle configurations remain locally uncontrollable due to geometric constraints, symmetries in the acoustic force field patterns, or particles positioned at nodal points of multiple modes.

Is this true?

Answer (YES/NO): NO